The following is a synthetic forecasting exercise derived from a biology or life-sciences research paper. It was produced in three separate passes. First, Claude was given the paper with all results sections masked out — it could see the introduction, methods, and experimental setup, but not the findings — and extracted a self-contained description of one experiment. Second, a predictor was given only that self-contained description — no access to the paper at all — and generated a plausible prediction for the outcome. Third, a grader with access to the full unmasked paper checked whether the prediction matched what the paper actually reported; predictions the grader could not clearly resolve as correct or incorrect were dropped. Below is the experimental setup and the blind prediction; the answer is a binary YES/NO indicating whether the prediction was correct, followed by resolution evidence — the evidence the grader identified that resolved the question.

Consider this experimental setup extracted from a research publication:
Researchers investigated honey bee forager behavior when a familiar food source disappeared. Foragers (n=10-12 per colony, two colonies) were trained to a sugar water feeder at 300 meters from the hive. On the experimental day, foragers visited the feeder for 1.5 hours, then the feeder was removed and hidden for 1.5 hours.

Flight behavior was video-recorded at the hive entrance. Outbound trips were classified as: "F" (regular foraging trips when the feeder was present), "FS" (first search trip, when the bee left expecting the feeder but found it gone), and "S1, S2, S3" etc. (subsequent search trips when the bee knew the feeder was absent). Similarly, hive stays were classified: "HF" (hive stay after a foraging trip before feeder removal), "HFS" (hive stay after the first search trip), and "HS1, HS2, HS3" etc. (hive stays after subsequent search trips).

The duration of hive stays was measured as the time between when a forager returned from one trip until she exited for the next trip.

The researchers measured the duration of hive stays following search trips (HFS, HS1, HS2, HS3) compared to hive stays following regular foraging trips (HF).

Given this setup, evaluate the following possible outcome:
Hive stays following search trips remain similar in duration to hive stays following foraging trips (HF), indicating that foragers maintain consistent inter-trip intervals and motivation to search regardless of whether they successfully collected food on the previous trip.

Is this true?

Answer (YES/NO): NO